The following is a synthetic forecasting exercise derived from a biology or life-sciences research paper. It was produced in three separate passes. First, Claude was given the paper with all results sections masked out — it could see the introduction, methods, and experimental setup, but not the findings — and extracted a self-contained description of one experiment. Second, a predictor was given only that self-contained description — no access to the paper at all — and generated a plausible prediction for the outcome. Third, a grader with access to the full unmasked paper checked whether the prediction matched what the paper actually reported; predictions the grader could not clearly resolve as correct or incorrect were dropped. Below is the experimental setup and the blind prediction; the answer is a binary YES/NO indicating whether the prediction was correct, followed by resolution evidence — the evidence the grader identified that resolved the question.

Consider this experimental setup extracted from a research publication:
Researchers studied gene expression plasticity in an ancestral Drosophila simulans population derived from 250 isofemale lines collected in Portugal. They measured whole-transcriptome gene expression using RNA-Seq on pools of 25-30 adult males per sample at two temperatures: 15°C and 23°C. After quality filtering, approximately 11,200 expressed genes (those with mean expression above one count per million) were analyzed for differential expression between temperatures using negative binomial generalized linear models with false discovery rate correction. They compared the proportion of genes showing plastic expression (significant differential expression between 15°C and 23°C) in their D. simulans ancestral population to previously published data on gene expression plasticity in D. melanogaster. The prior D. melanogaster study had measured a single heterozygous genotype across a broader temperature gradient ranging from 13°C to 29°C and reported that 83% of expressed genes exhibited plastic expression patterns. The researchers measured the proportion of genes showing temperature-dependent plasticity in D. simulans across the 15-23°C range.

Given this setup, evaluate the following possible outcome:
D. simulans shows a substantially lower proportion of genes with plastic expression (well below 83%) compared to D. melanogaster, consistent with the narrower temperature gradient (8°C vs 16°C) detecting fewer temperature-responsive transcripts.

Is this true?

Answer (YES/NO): YES